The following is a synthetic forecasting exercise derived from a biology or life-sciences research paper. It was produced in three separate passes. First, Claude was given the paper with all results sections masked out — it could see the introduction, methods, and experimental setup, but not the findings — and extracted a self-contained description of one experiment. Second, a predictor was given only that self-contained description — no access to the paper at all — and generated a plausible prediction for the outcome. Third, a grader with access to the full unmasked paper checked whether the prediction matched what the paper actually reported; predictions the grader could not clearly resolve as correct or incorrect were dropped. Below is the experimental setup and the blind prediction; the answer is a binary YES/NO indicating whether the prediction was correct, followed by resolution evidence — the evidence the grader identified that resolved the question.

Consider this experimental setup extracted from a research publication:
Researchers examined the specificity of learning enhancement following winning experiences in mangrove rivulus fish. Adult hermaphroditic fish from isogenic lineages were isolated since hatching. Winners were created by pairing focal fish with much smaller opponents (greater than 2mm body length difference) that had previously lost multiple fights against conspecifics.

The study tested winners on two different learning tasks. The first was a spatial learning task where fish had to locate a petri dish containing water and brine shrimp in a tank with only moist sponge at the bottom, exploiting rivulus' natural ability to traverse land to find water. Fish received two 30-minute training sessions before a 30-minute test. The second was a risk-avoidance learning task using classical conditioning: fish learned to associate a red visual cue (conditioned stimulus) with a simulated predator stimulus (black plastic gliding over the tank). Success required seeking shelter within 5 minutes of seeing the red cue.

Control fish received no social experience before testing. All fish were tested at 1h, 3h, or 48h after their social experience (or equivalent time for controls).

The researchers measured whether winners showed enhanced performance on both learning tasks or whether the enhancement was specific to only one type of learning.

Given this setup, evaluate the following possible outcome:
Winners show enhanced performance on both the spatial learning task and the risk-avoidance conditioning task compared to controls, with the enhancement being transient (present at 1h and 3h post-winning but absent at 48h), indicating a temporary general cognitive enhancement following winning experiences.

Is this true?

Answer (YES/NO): NO